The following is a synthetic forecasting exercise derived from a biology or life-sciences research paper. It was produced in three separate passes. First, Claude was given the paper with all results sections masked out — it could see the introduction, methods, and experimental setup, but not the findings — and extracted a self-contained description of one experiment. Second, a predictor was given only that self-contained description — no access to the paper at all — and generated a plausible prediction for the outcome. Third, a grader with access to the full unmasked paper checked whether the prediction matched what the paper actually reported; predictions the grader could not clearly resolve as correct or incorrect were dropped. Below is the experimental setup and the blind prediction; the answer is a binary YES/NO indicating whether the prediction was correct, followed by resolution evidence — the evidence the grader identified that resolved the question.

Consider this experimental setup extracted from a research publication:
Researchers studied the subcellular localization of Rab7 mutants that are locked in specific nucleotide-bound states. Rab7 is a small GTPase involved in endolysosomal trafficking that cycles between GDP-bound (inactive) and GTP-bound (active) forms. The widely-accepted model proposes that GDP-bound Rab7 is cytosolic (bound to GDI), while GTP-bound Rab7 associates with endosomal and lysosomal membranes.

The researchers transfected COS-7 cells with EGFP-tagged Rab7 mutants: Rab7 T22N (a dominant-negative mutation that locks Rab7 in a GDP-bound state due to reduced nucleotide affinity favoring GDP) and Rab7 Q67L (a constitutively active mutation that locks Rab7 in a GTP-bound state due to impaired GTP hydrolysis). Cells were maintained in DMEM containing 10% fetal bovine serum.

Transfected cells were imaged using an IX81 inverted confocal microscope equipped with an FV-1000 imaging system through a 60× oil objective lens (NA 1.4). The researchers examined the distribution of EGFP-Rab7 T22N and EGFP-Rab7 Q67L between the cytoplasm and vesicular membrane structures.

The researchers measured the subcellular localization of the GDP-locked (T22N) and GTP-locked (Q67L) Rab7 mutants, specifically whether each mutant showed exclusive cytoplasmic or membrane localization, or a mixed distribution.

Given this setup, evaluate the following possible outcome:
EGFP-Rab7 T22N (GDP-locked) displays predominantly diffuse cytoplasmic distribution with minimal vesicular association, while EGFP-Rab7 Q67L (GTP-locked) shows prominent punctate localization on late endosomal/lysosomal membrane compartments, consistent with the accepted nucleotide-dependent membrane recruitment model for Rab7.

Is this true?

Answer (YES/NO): NO